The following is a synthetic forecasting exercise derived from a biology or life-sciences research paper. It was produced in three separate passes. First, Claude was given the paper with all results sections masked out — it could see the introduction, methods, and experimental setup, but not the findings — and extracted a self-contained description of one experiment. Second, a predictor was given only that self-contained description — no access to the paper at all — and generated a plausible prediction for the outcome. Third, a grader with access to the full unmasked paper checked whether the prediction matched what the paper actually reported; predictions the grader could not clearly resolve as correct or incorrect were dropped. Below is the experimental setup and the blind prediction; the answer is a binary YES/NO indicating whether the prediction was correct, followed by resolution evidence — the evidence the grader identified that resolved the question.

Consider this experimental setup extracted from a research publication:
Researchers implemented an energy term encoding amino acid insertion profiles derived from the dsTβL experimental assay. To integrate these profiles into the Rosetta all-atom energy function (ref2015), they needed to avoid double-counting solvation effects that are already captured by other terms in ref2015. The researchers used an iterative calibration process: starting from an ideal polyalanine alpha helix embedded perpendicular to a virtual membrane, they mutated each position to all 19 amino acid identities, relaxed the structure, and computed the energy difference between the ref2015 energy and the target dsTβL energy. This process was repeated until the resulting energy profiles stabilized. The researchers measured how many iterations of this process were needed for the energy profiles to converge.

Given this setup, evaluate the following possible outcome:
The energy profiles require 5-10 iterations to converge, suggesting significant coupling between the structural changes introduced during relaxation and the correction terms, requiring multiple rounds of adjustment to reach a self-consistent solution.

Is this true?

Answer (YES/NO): YES